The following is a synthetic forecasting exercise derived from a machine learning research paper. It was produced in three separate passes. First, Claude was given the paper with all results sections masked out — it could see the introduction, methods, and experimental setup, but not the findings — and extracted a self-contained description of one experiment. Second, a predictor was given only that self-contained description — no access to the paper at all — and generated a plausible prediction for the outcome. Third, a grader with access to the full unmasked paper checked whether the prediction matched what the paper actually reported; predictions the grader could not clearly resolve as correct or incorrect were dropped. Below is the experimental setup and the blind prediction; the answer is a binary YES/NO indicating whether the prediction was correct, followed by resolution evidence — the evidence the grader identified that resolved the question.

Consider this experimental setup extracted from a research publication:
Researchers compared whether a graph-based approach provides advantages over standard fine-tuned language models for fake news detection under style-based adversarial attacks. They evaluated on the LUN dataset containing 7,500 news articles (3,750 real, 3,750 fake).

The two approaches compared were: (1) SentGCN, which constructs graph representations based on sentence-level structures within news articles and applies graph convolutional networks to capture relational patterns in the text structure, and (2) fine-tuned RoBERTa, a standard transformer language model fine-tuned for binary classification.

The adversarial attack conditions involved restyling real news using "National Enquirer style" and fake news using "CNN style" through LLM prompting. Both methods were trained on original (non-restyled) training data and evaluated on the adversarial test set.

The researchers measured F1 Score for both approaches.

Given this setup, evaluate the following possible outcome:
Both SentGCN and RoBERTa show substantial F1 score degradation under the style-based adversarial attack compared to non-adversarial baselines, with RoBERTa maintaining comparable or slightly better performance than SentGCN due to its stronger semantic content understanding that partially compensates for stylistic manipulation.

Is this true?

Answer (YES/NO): NO